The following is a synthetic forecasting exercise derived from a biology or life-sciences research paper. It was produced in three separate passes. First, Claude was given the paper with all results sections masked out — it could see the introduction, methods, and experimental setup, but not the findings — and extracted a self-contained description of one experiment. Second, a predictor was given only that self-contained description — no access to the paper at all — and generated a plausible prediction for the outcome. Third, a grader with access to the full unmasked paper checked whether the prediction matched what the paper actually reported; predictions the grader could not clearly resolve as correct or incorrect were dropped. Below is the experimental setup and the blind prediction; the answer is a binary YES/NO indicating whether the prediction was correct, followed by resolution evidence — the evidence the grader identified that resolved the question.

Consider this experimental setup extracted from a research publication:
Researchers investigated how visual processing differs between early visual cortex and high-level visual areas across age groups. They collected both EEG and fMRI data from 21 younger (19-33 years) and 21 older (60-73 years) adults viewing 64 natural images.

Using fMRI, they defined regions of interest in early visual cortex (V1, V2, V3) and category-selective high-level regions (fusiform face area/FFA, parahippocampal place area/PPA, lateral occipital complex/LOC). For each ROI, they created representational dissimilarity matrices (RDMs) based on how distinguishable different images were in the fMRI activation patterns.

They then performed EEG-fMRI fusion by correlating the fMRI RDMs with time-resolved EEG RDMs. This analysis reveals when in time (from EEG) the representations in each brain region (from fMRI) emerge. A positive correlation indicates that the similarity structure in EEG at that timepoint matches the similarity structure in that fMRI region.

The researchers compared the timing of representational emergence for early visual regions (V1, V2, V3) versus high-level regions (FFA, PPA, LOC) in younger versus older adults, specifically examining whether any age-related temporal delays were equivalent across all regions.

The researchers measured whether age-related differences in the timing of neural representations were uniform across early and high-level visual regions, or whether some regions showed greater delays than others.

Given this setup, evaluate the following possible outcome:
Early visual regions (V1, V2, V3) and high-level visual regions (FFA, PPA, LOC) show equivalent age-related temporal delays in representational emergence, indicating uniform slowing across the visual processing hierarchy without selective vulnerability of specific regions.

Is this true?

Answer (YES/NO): NO